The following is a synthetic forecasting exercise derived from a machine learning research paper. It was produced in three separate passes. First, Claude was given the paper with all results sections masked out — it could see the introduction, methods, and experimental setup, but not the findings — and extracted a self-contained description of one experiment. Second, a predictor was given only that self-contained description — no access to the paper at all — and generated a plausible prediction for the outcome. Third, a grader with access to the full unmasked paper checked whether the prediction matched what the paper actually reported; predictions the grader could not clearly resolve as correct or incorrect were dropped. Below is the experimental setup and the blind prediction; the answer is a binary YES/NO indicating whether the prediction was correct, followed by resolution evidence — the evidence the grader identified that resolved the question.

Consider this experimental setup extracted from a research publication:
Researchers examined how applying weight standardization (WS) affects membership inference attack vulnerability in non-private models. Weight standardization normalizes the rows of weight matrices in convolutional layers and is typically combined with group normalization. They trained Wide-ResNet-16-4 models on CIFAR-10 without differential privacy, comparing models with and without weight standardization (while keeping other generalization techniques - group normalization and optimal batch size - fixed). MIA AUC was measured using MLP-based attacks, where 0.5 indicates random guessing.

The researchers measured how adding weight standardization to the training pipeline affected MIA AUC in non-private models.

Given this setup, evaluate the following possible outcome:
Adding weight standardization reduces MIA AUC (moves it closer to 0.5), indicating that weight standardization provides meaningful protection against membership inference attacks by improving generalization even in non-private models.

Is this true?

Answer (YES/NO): NO